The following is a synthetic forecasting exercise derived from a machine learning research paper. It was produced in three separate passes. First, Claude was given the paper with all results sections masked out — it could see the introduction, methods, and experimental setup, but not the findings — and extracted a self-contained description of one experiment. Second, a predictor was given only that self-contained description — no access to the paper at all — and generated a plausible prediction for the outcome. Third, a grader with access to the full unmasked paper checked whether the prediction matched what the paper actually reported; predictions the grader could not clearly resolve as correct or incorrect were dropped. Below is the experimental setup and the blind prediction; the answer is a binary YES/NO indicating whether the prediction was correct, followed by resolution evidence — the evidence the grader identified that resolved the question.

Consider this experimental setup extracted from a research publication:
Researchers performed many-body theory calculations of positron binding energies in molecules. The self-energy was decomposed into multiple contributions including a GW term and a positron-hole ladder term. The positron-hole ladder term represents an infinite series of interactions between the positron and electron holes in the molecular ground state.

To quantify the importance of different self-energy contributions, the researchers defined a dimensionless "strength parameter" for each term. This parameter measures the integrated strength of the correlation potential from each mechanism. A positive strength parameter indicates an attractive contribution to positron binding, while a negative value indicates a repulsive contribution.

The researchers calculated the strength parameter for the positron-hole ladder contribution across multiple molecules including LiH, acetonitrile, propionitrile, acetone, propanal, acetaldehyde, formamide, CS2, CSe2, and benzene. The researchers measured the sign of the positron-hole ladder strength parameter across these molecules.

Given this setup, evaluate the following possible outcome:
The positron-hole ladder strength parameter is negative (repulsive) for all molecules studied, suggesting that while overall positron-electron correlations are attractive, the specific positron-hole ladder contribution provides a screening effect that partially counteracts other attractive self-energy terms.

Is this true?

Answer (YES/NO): YES